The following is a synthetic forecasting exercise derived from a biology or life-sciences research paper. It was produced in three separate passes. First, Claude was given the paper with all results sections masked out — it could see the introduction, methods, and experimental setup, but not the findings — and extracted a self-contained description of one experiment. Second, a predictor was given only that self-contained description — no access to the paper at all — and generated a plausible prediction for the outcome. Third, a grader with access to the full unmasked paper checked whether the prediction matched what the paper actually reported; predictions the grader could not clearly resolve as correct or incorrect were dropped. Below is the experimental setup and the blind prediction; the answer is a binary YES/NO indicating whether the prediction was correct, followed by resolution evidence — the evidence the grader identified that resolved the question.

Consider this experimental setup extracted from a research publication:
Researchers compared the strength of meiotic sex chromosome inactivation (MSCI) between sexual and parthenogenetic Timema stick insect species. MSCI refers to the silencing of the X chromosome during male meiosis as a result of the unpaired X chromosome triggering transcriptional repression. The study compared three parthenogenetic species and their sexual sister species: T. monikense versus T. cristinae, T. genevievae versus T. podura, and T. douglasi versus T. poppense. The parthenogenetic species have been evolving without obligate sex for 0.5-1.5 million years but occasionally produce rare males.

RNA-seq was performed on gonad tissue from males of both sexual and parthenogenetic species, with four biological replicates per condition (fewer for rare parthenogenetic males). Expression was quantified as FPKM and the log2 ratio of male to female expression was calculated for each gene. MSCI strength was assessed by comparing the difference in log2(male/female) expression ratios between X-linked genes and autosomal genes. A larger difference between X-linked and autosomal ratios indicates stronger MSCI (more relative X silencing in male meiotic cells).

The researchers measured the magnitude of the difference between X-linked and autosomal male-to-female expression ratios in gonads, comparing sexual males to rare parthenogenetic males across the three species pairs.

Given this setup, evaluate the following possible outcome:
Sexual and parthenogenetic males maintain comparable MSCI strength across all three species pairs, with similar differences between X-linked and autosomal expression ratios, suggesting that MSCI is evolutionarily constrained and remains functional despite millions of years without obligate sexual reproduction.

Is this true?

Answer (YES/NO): NO